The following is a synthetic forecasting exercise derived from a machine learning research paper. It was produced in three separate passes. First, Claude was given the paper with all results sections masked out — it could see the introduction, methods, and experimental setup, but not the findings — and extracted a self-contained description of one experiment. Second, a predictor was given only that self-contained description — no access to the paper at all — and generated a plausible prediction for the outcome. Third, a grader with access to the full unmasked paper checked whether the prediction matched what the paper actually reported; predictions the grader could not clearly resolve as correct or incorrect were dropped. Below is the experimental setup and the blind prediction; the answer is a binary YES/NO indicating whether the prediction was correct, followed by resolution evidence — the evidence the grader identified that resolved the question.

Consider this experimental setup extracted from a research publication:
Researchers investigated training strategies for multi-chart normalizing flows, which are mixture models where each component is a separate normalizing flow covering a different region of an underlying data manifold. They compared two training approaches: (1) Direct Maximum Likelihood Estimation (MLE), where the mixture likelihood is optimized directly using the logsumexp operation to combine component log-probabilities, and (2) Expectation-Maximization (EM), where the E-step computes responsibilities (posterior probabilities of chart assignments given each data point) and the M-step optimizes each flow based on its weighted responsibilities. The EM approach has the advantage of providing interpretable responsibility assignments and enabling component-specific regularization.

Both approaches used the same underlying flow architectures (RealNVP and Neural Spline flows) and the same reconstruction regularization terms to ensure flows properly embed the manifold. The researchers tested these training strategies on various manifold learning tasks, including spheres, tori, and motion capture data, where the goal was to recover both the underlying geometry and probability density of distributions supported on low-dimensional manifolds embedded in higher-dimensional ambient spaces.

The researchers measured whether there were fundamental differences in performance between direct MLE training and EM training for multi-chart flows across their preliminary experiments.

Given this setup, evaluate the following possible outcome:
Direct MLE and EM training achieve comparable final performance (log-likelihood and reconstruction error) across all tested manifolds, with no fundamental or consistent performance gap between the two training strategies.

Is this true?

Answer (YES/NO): YES